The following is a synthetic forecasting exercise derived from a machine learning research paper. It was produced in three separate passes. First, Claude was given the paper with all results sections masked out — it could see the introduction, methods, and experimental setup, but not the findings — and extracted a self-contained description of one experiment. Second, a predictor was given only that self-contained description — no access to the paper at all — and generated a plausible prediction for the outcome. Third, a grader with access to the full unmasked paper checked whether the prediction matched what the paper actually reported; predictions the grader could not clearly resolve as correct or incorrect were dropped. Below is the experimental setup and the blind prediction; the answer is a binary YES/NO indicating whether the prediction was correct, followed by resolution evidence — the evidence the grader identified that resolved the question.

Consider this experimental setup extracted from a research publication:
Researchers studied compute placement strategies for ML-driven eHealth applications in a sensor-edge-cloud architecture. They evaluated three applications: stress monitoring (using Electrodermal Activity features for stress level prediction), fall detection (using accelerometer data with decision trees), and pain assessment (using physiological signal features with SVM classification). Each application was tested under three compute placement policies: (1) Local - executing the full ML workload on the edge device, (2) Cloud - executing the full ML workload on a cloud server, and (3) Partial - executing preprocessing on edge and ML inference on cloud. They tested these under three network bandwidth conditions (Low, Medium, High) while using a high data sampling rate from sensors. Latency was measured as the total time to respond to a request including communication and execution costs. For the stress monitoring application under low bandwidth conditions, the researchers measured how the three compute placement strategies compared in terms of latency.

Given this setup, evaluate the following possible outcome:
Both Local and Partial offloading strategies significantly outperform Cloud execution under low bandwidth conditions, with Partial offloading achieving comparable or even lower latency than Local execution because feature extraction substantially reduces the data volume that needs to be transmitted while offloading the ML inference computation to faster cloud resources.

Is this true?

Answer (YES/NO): YES